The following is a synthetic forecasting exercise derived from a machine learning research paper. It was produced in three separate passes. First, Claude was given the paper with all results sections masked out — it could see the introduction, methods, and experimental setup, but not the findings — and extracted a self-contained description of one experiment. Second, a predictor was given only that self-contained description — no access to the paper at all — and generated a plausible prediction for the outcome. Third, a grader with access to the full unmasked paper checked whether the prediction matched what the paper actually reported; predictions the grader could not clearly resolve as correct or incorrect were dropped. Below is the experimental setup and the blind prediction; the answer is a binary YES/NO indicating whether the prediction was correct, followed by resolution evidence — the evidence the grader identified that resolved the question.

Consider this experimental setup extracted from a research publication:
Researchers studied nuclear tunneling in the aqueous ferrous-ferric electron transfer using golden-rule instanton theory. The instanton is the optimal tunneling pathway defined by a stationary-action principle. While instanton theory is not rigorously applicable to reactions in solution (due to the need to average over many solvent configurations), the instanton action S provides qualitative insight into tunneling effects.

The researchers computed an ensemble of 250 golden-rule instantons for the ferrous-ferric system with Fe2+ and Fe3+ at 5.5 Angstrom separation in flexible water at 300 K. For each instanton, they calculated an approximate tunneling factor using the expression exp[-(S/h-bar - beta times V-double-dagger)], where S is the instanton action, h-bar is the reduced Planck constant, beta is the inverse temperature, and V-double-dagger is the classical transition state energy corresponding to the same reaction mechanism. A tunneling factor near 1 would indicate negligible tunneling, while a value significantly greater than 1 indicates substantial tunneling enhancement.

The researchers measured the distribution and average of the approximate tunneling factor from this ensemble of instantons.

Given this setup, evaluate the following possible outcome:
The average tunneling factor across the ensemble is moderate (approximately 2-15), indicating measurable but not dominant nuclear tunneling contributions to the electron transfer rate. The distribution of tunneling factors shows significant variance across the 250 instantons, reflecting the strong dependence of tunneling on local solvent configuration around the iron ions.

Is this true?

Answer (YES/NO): NO